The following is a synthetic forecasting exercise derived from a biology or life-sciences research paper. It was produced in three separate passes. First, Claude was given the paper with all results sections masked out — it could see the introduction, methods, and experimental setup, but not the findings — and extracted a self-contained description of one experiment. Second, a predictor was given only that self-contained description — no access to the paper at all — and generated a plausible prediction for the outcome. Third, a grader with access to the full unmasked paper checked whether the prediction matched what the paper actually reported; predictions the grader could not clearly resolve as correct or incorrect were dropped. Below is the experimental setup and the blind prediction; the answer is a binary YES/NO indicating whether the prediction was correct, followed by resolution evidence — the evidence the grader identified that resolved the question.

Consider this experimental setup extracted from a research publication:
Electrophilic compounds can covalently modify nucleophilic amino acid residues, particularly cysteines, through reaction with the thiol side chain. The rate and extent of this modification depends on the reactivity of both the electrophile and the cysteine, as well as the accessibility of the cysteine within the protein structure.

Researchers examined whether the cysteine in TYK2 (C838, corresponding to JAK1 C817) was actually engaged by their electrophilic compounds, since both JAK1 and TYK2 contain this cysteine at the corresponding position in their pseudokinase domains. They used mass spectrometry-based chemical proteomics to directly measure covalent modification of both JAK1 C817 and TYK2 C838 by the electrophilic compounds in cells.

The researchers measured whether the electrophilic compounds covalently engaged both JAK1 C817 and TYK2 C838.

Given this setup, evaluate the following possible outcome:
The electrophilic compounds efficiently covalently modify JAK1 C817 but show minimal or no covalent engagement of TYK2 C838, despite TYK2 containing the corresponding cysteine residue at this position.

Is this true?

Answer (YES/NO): NO